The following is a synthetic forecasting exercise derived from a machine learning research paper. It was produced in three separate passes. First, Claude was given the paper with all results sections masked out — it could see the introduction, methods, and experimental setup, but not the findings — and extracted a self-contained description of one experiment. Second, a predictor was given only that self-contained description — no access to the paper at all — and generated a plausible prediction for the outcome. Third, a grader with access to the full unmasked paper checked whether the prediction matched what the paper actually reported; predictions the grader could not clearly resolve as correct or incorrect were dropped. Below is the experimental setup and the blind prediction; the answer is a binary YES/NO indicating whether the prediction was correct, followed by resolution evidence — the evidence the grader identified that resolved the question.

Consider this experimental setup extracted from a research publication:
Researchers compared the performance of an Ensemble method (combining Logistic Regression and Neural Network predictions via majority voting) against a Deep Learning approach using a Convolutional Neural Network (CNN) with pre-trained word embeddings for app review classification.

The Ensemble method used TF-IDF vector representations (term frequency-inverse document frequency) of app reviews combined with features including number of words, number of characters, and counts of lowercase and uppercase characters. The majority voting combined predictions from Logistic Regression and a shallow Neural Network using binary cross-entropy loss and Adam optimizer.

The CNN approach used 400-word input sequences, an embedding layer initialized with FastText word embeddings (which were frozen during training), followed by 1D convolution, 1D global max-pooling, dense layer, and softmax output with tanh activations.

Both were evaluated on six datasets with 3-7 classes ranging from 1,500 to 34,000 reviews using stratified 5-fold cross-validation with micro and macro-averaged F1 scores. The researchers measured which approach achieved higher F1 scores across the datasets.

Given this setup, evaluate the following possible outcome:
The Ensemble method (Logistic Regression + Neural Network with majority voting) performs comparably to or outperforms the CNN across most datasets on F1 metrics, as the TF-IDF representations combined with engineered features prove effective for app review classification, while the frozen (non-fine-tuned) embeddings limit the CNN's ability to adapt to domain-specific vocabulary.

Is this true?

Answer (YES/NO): NO